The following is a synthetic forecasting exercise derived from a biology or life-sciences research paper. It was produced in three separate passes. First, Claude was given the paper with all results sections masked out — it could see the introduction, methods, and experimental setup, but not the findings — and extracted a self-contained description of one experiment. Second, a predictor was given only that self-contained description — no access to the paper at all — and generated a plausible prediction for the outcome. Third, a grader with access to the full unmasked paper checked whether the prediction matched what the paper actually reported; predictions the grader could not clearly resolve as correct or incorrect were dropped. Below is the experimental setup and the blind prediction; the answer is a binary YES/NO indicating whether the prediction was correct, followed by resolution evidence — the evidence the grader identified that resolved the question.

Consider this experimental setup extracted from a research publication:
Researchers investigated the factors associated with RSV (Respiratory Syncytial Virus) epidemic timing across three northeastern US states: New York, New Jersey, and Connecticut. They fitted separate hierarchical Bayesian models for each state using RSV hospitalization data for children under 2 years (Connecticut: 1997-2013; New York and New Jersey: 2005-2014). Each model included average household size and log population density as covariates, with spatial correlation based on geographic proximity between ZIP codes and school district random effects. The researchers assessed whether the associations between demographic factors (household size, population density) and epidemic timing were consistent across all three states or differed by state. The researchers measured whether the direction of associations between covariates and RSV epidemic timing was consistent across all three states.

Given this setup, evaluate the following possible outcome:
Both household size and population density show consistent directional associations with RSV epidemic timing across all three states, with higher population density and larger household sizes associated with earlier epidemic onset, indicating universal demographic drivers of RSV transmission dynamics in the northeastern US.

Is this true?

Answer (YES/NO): YES